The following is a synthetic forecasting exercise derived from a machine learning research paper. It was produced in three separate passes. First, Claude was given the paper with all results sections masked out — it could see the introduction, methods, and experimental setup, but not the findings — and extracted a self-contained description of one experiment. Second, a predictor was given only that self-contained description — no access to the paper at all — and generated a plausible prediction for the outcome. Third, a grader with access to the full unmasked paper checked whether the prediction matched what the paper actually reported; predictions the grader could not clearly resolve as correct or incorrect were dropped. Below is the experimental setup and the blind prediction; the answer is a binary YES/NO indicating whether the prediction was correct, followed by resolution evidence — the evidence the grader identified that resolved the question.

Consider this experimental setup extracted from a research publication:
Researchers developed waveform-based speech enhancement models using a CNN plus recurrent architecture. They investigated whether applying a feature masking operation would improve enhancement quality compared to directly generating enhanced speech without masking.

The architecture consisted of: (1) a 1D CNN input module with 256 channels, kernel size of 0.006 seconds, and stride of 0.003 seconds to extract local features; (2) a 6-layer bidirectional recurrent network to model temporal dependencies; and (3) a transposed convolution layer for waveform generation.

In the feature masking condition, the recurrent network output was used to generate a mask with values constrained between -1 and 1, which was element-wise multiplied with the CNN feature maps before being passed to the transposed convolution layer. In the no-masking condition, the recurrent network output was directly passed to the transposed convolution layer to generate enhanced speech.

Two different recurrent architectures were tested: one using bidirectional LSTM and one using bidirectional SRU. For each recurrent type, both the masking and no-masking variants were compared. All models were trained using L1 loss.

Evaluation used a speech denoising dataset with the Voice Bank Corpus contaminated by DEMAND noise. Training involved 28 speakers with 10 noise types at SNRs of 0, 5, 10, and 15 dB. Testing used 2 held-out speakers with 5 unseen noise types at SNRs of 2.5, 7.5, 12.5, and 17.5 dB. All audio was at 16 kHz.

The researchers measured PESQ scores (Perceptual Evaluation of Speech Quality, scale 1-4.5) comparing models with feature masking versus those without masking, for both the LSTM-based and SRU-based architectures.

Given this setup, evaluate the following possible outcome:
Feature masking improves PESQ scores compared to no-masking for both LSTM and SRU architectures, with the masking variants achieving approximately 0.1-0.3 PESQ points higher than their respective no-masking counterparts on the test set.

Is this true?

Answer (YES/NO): YES